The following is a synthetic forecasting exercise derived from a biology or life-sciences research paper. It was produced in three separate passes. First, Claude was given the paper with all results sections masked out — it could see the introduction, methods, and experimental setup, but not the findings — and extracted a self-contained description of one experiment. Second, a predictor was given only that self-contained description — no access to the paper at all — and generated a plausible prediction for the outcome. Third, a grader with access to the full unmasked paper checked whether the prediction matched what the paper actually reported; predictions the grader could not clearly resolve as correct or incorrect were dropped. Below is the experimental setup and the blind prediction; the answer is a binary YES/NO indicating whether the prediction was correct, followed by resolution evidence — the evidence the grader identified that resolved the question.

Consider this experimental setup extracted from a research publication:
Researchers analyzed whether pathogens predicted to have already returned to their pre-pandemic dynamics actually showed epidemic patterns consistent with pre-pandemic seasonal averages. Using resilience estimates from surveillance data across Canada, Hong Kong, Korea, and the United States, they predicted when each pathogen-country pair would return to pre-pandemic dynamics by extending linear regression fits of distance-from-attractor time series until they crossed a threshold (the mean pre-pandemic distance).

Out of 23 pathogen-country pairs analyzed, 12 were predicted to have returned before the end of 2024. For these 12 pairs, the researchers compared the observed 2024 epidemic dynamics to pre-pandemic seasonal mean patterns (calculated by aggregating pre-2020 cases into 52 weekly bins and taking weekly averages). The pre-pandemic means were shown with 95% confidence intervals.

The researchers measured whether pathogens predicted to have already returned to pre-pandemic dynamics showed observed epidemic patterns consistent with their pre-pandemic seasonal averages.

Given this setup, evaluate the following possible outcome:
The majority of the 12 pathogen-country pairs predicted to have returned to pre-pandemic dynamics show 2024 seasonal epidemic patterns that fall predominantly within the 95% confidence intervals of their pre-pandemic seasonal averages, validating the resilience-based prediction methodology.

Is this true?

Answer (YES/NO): YES